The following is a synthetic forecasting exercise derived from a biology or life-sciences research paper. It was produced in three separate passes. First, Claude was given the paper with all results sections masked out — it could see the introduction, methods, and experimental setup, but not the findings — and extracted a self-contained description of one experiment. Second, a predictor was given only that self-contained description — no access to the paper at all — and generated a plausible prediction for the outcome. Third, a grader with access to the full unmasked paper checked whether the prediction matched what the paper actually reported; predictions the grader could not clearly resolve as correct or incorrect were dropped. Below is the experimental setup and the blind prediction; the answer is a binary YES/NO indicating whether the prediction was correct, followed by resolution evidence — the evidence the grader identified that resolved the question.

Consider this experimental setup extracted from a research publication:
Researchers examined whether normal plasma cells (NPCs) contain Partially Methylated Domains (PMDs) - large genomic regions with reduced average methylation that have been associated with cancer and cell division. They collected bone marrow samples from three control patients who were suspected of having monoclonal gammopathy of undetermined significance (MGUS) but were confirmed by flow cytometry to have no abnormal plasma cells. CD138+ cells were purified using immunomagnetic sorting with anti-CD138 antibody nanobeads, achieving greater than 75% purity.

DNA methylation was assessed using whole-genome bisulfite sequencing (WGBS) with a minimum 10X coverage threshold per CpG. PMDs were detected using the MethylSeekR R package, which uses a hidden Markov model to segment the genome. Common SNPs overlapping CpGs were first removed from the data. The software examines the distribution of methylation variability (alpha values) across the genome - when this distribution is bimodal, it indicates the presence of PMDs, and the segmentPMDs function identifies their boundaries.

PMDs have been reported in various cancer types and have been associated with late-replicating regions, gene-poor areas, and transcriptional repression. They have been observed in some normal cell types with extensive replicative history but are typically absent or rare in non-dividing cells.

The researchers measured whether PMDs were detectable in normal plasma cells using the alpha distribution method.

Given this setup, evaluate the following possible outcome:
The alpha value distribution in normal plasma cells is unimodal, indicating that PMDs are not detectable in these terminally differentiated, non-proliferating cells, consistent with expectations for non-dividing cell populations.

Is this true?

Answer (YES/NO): NO